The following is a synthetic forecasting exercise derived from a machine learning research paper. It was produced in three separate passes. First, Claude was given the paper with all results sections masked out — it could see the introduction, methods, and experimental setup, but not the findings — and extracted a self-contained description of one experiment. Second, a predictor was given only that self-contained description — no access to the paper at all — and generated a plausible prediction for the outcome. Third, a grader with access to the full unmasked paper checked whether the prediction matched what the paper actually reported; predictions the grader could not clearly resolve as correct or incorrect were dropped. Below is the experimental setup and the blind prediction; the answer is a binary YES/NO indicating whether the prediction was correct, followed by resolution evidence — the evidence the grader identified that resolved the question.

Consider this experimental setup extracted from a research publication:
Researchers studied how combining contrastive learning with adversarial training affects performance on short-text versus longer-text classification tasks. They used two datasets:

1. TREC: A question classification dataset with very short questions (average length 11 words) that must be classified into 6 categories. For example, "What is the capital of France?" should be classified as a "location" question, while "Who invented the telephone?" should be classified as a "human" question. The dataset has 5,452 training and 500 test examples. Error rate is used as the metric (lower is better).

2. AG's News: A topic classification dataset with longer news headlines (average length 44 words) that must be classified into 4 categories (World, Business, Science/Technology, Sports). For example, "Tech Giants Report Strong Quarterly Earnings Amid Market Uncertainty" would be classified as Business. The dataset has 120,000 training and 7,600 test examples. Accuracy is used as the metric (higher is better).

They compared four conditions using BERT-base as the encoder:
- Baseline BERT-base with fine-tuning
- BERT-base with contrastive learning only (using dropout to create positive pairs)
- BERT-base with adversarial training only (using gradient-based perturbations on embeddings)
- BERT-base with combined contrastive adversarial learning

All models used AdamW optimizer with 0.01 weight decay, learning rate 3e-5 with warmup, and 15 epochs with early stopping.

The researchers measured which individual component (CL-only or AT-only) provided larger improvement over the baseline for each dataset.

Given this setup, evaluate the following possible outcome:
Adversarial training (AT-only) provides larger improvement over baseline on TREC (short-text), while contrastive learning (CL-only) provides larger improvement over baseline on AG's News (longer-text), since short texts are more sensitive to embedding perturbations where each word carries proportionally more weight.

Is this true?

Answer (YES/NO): NO